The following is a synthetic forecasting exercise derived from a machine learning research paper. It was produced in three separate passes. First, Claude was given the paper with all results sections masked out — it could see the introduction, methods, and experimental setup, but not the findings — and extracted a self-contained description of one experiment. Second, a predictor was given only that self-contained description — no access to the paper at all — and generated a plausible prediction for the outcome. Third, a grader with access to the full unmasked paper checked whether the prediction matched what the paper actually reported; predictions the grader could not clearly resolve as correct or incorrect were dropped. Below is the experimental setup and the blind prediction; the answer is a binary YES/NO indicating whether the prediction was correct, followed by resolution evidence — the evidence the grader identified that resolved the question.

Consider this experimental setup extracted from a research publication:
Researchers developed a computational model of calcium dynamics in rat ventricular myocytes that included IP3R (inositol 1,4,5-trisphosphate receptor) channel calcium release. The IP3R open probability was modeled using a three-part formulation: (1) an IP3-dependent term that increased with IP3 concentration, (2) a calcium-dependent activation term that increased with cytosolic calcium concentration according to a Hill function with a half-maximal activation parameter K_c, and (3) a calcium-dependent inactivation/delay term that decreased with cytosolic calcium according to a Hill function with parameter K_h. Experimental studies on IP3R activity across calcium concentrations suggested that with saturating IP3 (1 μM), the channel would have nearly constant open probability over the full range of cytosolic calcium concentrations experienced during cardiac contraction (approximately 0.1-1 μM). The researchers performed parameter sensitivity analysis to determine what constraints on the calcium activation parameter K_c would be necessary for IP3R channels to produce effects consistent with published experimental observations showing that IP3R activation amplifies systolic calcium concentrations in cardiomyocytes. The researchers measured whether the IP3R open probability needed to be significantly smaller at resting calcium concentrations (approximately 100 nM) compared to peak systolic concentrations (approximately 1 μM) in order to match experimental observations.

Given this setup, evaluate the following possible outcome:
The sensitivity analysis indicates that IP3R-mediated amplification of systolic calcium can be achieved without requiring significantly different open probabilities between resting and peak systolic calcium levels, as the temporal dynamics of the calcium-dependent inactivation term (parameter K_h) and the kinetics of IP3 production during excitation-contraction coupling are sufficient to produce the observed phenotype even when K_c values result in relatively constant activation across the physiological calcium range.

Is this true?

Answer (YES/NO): NO